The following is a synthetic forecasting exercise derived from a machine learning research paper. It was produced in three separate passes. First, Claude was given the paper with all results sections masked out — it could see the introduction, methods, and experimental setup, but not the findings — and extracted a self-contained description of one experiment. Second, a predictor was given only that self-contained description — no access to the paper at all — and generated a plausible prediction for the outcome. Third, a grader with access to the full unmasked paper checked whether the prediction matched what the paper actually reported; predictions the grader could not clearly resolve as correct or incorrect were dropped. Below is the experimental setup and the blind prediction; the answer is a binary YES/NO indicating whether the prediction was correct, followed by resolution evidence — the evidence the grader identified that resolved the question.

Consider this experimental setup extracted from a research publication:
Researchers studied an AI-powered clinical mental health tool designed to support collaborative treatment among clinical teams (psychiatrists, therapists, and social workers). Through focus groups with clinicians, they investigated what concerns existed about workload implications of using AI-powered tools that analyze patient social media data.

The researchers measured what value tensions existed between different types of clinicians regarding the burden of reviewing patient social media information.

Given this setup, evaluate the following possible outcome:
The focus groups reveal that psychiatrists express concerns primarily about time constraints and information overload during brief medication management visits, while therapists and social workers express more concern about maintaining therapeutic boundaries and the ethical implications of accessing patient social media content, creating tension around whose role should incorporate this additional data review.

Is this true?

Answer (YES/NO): NO